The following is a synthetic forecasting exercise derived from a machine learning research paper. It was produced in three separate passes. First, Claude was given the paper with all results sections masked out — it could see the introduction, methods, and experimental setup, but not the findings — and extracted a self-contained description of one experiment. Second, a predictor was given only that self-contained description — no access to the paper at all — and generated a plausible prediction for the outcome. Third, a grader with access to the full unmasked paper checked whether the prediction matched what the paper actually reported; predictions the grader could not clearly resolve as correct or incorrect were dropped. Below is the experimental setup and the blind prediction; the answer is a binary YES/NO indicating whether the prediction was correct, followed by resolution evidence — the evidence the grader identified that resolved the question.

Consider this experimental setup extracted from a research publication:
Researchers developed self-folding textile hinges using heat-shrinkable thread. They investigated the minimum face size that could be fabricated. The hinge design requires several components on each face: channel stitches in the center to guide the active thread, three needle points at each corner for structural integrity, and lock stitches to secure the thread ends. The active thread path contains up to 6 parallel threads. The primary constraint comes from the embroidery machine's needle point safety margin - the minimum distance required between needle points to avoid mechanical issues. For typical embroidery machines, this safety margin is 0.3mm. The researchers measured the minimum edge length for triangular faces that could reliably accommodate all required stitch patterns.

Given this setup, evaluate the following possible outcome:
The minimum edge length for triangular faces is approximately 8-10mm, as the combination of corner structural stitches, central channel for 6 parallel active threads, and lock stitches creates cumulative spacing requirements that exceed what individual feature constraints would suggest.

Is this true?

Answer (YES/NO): YES